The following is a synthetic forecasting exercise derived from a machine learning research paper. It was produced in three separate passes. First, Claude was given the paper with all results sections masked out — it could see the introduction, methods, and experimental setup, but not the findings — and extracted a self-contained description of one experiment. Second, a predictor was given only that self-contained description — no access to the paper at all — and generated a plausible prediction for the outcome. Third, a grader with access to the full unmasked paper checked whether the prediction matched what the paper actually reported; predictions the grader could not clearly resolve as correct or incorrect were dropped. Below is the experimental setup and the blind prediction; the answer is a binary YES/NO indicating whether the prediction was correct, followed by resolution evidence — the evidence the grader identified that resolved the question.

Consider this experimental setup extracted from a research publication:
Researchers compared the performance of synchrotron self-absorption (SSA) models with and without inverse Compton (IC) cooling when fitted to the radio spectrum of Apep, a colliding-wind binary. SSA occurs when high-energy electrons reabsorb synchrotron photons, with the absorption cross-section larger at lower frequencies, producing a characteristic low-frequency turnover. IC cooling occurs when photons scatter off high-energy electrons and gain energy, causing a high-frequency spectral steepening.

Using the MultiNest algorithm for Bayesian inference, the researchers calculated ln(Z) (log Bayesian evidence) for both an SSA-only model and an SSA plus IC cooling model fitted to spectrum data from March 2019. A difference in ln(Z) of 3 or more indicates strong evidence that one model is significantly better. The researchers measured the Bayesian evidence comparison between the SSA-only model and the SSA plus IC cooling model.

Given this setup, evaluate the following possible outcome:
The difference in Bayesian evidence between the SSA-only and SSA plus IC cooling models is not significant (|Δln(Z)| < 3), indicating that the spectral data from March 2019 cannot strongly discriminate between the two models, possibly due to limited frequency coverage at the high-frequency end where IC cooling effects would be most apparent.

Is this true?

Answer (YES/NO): NO